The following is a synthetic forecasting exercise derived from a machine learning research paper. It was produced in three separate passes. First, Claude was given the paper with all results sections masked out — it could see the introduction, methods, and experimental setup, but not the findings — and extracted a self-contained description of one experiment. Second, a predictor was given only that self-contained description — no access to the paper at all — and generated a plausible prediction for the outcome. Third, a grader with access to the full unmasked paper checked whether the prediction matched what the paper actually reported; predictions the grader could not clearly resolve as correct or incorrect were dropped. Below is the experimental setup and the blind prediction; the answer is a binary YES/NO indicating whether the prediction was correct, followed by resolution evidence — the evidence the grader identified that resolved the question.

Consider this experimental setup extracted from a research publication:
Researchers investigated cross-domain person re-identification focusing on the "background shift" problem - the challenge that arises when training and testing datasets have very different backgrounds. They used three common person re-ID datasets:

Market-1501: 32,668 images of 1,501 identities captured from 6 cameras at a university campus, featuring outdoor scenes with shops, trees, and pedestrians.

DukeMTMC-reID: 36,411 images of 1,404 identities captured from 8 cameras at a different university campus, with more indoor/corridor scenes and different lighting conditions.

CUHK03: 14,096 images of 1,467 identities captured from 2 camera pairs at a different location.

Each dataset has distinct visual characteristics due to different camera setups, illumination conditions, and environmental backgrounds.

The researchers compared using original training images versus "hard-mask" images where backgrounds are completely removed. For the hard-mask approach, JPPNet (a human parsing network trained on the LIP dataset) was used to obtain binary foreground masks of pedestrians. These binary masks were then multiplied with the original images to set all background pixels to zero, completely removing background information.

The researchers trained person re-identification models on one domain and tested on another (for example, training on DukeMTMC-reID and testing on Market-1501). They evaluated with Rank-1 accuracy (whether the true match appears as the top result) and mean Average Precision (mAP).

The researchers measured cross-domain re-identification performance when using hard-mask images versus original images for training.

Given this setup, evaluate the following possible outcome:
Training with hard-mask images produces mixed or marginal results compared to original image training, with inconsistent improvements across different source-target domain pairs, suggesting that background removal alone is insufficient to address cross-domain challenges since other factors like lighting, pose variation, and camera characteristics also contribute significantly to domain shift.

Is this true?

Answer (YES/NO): NO